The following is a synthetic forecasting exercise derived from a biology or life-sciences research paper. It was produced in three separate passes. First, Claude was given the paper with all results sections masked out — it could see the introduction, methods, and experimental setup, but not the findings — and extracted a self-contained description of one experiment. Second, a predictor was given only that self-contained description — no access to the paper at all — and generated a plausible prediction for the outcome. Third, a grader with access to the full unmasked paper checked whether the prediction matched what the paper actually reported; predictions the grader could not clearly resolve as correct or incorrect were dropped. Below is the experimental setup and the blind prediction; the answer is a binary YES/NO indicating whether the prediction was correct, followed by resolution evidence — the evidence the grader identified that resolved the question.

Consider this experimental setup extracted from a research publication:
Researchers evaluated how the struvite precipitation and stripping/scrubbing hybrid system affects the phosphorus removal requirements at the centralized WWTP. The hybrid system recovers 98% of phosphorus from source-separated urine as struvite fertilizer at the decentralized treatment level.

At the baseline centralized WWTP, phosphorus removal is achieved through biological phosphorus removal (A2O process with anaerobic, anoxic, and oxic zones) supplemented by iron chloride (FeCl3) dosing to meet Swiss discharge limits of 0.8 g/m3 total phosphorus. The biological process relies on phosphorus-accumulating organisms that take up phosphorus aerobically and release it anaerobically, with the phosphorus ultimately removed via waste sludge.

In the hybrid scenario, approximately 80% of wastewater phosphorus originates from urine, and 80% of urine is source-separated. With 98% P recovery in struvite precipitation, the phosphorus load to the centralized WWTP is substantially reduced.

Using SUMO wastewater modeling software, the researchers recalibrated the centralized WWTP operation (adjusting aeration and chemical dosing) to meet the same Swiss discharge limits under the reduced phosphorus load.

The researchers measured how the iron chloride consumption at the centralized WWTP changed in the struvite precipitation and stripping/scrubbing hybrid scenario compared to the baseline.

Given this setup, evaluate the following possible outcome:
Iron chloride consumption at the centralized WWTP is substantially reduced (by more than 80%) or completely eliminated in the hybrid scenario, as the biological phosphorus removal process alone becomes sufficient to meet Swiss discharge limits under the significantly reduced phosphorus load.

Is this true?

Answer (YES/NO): YES